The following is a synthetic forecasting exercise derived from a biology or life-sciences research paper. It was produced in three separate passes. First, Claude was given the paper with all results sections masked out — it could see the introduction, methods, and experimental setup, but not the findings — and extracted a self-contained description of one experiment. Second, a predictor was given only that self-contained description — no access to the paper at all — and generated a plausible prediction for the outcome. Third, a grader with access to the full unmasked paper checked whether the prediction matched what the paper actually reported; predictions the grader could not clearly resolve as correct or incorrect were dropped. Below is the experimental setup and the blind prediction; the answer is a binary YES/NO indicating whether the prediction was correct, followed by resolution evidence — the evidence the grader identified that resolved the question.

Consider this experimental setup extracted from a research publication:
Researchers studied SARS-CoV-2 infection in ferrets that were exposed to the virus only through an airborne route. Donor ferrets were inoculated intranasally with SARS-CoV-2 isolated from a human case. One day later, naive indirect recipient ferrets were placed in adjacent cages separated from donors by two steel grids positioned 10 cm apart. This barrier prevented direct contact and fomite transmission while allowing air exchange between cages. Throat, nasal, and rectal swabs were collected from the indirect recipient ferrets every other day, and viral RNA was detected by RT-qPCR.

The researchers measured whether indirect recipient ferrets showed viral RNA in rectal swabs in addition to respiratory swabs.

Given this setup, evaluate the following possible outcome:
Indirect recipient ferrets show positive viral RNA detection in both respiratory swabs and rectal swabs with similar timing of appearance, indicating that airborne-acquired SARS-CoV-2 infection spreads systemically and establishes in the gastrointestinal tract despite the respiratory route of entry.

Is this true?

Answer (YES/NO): NO